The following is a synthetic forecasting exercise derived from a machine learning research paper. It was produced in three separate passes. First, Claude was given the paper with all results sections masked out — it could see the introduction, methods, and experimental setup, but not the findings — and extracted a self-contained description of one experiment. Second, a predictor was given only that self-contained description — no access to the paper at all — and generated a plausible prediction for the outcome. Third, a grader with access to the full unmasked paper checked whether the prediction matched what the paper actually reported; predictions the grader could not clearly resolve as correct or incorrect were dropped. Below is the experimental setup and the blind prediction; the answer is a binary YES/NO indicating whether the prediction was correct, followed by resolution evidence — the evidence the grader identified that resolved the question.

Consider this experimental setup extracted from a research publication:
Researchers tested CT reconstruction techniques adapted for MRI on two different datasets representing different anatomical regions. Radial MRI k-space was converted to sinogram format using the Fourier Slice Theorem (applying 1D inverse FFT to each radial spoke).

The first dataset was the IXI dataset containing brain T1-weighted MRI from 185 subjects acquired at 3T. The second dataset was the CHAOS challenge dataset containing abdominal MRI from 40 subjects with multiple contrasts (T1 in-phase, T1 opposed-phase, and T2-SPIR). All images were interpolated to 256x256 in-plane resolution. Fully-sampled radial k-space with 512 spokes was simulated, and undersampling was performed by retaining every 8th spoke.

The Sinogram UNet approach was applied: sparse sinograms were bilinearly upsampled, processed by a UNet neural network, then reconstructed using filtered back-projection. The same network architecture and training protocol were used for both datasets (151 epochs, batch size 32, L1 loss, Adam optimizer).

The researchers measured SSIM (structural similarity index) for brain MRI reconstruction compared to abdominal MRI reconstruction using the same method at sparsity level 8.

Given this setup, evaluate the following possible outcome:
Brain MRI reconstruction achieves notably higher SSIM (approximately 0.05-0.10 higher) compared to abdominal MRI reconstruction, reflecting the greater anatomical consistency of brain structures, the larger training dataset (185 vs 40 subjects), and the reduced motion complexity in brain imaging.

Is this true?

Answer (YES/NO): NO